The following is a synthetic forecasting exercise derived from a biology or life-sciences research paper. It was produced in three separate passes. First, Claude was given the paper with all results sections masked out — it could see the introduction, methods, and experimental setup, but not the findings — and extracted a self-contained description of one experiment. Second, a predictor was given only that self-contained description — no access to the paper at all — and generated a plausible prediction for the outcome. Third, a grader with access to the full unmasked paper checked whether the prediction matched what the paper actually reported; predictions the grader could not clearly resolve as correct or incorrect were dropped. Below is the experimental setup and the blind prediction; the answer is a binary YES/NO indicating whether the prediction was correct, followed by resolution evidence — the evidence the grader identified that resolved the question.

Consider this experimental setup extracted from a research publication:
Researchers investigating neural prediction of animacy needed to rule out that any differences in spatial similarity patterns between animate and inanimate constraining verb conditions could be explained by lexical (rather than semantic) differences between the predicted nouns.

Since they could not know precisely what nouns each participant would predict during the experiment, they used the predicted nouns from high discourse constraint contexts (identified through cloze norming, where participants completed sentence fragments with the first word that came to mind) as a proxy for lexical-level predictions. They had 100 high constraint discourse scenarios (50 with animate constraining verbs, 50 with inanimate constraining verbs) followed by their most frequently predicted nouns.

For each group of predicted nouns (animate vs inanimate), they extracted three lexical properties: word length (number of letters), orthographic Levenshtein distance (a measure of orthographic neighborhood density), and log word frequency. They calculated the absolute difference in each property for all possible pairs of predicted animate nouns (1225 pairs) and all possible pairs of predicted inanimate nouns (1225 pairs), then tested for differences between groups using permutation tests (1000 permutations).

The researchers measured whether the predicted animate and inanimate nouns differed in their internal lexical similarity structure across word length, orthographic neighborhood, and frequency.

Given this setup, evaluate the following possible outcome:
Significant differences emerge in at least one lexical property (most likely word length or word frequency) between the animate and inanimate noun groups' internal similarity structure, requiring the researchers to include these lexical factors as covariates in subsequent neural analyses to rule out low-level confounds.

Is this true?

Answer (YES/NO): NO